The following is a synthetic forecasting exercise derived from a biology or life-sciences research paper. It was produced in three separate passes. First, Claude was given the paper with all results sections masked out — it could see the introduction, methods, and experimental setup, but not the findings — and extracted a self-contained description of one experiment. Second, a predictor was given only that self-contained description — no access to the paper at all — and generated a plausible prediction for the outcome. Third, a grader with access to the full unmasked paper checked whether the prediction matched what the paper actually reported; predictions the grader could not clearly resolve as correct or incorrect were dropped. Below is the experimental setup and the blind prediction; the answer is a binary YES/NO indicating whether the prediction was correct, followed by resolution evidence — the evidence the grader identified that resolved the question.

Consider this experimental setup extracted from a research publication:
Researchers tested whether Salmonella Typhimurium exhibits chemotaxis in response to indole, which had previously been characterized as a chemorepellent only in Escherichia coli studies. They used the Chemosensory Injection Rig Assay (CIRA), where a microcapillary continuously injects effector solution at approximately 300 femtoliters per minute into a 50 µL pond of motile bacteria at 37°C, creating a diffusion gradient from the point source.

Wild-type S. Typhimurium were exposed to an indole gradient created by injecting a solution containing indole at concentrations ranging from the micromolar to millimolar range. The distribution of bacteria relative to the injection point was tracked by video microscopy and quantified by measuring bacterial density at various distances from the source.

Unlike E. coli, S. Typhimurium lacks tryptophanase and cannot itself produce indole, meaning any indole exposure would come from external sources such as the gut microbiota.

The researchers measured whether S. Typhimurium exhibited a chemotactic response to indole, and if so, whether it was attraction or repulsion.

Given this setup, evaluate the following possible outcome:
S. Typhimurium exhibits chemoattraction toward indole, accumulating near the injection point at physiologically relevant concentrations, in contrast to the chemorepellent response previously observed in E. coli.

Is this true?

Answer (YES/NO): NO